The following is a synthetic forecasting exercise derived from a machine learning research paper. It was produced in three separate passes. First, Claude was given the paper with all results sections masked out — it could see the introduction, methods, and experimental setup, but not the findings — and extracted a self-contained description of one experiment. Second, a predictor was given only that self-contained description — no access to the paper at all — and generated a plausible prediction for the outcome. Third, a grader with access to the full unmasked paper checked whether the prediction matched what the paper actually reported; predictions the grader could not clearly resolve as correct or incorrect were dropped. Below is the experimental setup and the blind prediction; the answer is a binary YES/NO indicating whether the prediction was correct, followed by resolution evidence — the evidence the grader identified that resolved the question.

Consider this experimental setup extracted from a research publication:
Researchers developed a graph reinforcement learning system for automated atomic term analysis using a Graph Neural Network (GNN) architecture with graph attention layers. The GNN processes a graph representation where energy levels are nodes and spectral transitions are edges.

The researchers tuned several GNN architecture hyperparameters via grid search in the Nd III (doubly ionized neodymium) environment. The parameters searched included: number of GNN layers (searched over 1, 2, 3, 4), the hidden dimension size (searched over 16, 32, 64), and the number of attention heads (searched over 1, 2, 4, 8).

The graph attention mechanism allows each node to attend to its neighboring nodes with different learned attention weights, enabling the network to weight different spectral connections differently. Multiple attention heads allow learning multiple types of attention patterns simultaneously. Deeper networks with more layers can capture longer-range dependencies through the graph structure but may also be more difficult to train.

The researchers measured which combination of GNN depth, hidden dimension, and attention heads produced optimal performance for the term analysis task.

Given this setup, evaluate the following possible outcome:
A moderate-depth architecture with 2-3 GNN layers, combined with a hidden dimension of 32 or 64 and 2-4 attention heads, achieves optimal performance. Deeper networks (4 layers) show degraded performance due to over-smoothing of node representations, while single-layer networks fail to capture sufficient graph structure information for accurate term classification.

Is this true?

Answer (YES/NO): YES